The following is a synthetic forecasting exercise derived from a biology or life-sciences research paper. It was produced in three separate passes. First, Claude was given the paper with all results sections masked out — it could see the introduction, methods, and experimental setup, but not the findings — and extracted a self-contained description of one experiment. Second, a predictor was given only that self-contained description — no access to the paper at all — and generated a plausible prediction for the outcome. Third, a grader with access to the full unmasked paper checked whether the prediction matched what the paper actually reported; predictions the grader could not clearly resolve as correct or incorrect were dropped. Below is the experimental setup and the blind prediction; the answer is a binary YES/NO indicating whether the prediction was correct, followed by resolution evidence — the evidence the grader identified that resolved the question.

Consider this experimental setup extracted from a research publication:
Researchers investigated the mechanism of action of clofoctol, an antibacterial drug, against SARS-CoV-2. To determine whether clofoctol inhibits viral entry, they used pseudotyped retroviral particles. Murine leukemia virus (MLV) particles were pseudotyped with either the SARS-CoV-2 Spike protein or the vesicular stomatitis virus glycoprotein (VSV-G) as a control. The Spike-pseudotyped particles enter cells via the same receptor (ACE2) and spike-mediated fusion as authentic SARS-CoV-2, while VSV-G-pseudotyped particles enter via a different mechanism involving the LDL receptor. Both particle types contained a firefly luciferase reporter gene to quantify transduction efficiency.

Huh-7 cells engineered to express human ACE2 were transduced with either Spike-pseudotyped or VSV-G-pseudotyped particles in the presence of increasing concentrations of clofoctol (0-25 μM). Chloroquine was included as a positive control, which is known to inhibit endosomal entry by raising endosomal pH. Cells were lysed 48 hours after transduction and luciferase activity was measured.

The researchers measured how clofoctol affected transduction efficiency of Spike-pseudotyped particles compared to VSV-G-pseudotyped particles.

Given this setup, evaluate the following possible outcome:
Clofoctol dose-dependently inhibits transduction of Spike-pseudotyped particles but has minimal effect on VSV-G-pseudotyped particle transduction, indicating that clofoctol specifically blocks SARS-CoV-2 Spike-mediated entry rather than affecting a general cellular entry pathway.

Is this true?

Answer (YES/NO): NO